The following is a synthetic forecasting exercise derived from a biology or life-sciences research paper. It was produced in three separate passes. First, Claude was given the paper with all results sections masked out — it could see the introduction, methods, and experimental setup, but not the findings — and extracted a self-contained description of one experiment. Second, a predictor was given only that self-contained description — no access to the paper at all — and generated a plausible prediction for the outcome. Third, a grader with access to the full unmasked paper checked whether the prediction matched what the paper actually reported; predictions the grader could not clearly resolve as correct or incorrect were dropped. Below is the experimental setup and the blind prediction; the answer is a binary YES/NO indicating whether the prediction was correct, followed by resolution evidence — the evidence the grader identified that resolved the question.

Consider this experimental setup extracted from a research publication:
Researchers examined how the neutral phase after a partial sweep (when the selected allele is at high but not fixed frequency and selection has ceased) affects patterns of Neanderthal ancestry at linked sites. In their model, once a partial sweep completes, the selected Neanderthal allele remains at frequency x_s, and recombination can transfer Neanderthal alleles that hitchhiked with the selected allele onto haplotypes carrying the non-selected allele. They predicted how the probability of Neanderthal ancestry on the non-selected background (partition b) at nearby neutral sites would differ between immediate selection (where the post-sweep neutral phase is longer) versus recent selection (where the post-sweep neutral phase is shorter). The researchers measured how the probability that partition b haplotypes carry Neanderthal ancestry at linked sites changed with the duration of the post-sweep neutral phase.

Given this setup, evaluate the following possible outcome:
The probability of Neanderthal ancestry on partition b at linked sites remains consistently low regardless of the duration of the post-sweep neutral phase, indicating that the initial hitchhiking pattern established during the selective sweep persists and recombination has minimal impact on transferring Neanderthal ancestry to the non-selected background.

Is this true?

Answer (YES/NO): NO